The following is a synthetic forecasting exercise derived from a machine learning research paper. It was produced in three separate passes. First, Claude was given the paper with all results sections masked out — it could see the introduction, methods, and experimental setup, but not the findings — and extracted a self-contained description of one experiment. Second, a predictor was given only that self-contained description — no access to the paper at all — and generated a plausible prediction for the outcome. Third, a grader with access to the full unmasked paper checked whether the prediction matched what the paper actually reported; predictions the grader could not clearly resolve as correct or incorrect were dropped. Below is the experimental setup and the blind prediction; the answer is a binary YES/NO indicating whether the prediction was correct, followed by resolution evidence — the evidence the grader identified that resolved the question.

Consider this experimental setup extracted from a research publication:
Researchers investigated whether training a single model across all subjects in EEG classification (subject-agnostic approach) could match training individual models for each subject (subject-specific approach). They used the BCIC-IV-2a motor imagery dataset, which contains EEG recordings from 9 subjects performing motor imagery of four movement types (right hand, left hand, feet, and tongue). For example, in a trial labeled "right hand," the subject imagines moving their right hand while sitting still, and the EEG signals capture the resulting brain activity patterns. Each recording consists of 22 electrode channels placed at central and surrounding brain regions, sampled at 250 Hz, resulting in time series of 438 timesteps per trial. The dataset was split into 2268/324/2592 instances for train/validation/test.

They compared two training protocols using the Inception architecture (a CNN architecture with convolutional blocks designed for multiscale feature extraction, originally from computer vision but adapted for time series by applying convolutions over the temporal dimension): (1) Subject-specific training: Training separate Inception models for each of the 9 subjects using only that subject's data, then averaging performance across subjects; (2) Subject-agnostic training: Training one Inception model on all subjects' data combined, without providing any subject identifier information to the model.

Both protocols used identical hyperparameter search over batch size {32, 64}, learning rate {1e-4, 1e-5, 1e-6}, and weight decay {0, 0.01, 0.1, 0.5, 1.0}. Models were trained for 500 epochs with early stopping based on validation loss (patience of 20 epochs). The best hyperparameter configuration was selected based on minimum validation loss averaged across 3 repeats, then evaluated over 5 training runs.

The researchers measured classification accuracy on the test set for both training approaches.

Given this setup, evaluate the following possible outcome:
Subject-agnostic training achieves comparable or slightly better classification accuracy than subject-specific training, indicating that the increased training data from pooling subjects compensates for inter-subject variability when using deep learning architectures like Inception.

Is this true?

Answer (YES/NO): NO